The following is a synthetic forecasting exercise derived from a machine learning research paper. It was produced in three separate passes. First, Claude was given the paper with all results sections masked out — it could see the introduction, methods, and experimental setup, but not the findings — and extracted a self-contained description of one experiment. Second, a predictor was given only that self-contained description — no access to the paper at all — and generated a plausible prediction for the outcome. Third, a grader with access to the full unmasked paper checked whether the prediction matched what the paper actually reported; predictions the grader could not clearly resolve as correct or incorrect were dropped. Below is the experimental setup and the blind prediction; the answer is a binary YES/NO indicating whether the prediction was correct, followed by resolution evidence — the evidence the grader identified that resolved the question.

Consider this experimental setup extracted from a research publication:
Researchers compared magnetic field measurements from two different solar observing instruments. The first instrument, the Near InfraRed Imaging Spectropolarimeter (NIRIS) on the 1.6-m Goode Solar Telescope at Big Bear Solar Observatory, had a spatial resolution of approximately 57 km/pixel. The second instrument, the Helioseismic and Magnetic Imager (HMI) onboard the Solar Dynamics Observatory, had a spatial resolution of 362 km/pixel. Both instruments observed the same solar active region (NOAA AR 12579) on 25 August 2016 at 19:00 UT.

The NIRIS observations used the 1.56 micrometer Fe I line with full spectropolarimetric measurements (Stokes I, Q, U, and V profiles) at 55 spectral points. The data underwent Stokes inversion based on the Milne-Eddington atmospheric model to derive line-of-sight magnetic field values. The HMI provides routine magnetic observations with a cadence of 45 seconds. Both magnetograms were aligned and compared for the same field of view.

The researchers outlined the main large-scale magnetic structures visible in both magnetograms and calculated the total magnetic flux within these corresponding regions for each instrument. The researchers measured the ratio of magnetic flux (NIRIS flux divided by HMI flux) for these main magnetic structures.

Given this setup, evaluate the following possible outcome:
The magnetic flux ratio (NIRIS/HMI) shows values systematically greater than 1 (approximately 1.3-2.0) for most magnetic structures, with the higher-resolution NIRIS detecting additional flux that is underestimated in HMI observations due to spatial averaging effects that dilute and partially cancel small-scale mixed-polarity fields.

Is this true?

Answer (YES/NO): NO